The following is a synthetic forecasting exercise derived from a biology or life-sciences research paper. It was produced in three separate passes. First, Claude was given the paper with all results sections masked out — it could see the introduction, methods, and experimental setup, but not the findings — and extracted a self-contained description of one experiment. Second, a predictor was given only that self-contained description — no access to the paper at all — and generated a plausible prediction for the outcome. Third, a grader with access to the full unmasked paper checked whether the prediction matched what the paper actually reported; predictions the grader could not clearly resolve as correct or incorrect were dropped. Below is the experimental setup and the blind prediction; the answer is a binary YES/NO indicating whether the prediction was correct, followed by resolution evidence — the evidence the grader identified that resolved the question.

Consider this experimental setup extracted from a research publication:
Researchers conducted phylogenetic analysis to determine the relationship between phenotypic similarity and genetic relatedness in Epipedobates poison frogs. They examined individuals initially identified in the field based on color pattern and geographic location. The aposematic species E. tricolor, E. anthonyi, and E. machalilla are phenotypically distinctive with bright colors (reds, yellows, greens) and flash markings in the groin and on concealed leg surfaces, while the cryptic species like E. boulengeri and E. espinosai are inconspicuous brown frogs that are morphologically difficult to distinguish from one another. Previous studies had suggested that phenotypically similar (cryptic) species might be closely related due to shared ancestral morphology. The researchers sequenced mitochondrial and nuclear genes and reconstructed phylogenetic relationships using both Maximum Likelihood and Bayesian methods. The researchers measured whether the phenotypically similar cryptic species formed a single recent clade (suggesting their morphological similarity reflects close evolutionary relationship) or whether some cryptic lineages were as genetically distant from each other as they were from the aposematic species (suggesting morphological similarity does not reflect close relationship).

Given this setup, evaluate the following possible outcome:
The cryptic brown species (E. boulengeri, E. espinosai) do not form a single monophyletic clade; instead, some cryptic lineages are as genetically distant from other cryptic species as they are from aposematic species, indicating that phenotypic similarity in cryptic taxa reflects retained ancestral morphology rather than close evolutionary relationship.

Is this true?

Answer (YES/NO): YES